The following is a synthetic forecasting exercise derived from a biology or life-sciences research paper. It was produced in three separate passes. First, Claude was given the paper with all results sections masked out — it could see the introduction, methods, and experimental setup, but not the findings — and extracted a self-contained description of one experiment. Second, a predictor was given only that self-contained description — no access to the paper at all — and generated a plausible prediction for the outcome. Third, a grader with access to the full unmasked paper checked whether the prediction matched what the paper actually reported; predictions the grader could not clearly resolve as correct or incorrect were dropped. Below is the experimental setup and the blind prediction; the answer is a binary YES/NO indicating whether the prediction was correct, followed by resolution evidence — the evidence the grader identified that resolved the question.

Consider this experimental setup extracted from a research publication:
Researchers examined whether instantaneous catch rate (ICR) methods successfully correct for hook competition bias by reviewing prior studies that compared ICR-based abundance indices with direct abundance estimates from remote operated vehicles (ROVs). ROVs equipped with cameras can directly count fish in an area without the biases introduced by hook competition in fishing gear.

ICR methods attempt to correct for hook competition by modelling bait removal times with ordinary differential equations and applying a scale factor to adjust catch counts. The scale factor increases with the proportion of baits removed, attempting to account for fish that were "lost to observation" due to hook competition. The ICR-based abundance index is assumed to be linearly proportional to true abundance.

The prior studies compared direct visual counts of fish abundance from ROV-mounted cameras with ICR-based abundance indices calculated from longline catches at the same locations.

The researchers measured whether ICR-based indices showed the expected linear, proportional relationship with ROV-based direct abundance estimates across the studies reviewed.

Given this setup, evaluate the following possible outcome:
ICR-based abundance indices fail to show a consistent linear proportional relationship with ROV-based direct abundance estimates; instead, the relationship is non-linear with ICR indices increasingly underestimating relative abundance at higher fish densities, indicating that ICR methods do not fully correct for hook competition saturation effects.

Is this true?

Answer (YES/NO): NO